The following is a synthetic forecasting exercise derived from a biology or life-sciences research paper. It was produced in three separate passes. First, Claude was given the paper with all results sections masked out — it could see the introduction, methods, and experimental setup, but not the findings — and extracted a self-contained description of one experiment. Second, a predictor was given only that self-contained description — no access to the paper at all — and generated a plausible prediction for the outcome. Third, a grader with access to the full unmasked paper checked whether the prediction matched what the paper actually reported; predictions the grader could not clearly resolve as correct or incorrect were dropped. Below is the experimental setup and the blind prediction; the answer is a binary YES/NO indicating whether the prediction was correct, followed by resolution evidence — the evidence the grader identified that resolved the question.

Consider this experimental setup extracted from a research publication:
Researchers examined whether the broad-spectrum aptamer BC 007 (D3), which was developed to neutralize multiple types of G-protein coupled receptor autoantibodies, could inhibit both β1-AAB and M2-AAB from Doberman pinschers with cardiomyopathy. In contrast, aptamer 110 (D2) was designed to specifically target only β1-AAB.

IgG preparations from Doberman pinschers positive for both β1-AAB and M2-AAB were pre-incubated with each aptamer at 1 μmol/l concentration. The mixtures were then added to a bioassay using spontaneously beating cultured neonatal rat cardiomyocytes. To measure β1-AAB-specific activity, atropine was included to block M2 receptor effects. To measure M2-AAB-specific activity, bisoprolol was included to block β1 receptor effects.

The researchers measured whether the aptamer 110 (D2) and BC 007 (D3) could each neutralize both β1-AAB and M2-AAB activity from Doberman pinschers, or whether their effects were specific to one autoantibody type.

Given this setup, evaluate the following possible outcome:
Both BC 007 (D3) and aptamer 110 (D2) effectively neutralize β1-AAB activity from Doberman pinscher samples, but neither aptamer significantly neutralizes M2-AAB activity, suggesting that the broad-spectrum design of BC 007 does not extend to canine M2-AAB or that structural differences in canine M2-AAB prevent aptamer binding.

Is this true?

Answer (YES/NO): NO